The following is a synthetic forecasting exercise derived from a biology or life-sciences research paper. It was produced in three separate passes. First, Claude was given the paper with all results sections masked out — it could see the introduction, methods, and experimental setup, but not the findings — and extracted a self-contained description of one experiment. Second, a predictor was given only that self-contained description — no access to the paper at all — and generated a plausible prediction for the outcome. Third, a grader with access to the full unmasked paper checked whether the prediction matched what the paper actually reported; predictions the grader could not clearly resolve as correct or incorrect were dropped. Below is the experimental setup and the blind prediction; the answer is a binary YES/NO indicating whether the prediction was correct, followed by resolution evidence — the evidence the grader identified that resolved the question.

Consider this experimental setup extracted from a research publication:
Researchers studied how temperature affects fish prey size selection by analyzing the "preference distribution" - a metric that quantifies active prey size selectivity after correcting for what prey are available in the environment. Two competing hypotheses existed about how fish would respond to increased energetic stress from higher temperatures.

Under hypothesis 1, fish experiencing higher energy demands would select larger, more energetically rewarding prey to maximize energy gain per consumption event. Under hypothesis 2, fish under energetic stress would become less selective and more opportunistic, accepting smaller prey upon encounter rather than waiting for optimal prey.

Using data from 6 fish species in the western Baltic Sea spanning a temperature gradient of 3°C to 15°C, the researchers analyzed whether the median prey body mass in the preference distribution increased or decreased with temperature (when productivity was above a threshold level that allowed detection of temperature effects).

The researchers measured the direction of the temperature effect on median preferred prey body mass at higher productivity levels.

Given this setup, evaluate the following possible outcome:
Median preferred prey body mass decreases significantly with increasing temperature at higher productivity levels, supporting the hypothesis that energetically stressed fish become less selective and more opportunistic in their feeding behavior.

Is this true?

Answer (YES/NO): YES